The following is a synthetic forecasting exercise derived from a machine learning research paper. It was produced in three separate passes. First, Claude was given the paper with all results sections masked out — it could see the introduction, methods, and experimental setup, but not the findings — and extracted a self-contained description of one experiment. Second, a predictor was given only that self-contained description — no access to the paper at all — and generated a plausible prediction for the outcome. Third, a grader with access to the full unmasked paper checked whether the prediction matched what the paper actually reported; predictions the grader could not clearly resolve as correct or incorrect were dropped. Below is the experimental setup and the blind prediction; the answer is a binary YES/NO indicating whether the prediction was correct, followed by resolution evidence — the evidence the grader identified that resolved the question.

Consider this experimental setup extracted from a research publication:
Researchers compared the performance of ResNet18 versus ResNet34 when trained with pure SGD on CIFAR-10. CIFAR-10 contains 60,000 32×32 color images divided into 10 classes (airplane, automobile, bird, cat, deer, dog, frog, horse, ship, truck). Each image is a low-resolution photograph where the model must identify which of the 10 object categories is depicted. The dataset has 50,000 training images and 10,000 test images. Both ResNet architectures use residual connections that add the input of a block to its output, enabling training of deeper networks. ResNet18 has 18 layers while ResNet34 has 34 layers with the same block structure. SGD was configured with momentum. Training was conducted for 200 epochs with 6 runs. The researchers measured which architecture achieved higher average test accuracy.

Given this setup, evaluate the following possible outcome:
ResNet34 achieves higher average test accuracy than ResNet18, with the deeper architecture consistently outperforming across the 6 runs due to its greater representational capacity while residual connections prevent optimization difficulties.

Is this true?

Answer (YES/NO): YES